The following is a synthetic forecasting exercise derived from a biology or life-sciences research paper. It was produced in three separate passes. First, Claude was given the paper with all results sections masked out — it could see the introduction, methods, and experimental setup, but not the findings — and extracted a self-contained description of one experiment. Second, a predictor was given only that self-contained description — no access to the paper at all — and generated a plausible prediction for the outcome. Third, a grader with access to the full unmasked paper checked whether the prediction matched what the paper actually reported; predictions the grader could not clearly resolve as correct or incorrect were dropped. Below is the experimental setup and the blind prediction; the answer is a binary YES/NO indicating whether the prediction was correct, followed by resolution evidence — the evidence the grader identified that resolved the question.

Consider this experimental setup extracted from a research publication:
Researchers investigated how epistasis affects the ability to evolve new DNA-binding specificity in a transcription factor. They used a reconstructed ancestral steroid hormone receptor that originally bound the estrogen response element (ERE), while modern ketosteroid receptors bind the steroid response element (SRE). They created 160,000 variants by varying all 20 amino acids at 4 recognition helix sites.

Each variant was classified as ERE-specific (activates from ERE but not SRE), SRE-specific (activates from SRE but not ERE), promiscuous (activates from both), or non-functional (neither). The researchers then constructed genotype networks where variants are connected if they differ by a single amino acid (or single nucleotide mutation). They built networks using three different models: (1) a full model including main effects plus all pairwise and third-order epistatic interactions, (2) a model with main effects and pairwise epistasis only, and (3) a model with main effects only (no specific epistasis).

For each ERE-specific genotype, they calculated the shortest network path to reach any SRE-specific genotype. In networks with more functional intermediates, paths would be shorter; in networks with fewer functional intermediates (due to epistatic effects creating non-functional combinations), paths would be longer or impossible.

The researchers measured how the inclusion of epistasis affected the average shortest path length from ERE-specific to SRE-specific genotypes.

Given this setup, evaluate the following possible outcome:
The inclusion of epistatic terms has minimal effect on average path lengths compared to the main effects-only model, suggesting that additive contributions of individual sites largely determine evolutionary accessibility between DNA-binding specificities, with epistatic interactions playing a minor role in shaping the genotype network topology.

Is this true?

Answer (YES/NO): NO